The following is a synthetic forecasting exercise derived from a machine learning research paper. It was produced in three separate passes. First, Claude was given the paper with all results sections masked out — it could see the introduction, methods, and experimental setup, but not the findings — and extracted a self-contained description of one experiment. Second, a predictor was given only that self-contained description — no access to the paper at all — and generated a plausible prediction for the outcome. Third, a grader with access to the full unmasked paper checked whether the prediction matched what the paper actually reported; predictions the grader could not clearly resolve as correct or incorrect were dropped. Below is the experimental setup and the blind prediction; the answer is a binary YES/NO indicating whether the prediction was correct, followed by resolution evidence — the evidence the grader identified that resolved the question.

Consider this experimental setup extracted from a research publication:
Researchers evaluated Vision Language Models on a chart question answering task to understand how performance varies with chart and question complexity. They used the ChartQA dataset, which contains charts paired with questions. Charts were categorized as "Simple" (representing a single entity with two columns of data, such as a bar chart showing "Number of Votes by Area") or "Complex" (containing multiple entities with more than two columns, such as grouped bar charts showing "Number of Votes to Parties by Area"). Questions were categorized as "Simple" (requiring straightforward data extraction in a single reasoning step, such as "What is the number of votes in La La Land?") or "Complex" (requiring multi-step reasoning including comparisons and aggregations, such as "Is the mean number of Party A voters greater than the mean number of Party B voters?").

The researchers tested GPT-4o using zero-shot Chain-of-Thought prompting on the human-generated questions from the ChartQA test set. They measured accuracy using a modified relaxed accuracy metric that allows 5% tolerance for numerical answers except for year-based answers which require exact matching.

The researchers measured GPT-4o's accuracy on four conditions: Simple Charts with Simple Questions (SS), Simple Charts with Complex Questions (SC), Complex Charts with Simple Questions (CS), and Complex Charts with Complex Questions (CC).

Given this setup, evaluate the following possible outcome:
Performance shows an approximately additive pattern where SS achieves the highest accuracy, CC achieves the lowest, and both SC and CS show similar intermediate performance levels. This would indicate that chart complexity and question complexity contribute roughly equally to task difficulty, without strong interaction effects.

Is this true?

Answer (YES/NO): NO